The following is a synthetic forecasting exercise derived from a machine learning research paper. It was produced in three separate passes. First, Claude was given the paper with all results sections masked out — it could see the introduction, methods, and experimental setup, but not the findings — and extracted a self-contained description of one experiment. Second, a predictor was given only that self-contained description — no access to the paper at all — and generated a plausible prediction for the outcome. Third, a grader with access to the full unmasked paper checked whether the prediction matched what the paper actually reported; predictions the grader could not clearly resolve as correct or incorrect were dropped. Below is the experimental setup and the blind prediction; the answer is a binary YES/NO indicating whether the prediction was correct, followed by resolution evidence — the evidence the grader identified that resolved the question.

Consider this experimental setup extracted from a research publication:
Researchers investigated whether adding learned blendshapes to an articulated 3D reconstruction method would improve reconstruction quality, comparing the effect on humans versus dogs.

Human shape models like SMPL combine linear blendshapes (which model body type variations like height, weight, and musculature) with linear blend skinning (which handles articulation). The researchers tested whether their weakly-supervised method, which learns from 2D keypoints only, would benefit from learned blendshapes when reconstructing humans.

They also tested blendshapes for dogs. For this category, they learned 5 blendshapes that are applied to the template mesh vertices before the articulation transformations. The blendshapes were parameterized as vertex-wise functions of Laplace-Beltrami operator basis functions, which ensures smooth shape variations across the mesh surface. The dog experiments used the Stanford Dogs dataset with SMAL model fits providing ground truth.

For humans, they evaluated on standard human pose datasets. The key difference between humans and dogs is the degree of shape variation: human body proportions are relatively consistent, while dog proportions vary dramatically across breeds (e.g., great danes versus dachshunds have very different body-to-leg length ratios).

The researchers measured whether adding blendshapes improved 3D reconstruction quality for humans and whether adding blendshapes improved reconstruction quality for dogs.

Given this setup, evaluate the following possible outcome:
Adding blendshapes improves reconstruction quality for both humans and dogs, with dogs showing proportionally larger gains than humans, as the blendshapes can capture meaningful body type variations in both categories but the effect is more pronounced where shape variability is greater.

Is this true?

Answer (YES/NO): NO